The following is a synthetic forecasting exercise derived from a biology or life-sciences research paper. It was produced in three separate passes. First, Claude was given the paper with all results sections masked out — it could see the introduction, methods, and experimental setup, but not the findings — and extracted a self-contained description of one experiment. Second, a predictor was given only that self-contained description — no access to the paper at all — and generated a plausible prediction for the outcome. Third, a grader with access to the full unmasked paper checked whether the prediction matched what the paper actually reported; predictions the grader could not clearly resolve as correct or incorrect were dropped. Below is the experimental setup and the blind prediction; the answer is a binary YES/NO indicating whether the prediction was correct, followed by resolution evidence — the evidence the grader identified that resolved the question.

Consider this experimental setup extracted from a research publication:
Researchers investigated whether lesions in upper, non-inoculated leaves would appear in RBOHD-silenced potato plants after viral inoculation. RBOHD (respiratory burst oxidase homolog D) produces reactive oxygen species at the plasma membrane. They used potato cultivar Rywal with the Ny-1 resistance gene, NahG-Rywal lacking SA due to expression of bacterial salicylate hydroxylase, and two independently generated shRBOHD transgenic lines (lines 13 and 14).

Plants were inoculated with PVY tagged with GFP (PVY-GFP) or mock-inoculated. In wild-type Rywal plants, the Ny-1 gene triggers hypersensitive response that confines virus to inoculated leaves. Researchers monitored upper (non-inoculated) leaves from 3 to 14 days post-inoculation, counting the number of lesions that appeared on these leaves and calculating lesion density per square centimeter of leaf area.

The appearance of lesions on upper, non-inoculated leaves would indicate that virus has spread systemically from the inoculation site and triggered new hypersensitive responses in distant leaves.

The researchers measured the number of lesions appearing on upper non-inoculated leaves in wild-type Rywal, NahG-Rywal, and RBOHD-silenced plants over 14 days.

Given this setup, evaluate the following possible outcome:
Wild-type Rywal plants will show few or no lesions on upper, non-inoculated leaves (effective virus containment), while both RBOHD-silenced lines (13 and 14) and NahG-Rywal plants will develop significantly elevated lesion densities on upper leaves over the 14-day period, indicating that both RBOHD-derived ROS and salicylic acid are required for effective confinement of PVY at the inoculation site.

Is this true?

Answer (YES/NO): YES